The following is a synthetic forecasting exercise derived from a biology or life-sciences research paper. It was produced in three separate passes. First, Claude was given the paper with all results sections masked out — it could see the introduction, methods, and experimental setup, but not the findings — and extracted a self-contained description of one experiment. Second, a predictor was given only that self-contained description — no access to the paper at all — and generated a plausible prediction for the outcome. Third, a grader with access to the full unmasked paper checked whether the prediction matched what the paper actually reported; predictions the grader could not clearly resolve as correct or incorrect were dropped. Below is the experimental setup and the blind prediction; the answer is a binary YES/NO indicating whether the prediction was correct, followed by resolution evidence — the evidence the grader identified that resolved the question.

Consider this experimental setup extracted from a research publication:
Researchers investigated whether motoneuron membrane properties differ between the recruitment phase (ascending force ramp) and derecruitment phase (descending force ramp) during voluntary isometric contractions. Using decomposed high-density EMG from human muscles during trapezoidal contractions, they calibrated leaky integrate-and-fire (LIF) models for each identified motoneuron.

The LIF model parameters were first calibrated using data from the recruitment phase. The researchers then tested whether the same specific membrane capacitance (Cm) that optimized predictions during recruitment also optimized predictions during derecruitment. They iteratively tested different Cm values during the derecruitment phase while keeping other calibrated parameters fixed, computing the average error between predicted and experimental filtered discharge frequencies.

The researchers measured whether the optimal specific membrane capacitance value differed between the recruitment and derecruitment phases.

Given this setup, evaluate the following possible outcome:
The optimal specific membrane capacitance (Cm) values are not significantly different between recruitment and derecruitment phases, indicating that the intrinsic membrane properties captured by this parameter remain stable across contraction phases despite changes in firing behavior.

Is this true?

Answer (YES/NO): NO